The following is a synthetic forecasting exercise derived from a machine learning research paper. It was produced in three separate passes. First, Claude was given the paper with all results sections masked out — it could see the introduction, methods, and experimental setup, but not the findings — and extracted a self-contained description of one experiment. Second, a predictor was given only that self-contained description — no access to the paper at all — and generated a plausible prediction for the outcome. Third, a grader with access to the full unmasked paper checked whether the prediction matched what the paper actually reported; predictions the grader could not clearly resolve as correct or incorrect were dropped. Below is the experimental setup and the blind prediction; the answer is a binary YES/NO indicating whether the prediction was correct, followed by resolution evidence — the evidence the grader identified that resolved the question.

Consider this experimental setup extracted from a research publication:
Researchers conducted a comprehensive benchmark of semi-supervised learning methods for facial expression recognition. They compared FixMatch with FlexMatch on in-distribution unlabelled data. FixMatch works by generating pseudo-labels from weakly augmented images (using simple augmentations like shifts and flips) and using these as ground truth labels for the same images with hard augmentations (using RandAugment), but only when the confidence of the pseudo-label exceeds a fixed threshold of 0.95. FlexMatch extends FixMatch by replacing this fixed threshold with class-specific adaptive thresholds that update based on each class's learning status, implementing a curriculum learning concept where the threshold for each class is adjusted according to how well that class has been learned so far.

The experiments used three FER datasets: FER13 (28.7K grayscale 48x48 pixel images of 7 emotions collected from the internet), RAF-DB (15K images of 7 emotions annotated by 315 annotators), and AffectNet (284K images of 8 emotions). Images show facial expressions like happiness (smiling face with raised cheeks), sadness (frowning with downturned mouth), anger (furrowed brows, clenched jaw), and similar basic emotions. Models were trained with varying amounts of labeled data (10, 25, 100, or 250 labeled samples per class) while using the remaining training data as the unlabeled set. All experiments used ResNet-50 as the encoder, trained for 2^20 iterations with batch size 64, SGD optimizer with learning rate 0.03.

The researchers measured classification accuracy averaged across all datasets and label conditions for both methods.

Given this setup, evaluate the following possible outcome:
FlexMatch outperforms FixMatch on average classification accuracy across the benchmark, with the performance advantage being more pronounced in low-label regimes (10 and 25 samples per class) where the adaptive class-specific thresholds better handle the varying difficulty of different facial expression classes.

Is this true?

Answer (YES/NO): NO